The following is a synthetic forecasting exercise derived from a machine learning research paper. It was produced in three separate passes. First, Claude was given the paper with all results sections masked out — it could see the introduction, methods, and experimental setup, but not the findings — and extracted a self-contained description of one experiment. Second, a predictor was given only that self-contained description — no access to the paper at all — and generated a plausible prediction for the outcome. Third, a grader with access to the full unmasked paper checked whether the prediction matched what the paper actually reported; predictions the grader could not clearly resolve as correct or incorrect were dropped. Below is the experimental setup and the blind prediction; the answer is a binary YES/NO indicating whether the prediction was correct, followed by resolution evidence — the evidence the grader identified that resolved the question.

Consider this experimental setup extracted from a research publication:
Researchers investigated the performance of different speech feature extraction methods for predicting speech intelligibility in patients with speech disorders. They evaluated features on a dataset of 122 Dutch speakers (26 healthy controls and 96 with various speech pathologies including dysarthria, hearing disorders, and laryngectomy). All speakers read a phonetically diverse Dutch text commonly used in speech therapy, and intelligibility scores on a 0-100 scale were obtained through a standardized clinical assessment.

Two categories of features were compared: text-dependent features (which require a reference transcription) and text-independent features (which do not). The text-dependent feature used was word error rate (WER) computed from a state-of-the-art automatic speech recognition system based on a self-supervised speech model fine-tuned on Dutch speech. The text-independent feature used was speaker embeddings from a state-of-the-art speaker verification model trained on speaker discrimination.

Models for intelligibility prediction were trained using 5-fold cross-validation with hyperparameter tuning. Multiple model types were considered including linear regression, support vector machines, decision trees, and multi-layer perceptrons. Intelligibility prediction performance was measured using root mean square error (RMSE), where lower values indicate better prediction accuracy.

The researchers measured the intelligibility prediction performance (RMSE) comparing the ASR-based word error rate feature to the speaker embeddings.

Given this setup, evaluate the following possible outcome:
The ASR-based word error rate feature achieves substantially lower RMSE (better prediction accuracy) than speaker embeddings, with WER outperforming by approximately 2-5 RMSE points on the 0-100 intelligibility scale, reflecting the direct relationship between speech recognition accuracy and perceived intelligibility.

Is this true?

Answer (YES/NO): NO